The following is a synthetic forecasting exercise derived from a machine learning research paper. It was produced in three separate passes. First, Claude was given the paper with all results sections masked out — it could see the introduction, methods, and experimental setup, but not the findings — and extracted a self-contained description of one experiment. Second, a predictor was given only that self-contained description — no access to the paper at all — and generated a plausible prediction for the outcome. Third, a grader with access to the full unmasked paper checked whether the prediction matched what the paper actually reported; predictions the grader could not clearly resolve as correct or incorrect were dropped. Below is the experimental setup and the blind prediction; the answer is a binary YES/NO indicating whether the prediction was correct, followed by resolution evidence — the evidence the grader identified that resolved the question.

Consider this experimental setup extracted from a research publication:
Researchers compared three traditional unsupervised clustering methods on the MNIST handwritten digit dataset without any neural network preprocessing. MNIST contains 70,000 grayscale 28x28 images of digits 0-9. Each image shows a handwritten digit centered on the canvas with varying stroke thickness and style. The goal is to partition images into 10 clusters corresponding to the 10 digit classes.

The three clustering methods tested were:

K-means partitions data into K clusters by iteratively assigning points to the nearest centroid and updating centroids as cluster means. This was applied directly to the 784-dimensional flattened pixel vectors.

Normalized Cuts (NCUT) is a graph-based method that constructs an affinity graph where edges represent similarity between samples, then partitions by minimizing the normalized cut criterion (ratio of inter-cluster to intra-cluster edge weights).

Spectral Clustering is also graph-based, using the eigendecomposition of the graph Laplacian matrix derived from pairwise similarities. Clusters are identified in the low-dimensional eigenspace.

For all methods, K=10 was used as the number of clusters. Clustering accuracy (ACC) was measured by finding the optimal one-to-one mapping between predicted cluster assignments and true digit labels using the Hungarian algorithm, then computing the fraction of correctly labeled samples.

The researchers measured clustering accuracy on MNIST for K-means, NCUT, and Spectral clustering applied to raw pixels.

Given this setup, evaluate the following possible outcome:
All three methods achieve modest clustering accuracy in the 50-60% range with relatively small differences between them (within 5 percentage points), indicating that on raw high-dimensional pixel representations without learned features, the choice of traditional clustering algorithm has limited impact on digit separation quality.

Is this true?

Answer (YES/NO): YES